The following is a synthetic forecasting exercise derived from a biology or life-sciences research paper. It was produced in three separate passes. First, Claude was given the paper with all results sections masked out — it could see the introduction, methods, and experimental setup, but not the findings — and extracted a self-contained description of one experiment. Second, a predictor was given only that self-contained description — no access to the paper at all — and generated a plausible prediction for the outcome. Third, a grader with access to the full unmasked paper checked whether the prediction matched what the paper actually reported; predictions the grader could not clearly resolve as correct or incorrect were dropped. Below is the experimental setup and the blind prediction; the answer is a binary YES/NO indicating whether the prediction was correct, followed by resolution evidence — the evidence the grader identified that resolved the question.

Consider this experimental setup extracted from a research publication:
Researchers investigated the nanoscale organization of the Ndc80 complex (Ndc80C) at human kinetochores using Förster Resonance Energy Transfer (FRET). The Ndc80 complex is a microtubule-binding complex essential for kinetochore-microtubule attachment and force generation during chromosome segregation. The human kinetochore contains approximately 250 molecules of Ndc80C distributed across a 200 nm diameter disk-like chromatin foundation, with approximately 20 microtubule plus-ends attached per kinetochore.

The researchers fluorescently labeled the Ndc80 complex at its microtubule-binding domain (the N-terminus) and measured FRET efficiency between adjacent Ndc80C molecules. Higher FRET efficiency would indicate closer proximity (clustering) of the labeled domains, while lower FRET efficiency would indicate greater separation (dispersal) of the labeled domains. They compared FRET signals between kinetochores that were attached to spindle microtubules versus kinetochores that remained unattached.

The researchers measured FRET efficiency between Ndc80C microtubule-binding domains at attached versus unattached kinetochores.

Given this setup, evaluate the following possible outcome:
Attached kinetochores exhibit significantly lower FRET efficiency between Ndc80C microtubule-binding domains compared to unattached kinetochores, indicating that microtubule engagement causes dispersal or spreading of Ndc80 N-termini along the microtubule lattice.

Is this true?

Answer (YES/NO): NO